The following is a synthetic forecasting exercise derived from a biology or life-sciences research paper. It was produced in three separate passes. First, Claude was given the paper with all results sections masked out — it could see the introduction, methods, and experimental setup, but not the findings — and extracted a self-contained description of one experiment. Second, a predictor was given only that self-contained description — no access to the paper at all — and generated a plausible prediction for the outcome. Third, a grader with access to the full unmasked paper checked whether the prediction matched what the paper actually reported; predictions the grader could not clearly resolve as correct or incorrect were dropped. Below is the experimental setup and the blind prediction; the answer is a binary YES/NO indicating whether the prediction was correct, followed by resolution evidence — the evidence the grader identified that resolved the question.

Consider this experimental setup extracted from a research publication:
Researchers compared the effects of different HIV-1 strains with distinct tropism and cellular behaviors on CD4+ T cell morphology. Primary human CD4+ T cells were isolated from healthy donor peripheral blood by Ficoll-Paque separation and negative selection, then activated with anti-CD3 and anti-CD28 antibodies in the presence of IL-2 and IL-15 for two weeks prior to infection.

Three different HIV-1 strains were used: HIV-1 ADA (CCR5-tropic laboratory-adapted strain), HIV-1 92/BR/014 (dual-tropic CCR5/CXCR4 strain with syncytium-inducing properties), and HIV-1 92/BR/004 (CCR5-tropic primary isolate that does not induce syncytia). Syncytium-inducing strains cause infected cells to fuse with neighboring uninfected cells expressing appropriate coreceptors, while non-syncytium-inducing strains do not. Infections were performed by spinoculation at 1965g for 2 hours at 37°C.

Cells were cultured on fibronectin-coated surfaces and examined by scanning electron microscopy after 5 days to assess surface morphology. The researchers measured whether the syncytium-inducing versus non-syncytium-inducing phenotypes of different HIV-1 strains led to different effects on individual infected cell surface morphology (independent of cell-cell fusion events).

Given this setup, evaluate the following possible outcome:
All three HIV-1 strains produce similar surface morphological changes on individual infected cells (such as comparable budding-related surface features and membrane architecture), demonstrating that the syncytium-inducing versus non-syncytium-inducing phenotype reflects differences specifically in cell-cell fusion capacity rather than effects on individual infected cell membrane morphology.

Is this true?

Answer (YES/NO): YES